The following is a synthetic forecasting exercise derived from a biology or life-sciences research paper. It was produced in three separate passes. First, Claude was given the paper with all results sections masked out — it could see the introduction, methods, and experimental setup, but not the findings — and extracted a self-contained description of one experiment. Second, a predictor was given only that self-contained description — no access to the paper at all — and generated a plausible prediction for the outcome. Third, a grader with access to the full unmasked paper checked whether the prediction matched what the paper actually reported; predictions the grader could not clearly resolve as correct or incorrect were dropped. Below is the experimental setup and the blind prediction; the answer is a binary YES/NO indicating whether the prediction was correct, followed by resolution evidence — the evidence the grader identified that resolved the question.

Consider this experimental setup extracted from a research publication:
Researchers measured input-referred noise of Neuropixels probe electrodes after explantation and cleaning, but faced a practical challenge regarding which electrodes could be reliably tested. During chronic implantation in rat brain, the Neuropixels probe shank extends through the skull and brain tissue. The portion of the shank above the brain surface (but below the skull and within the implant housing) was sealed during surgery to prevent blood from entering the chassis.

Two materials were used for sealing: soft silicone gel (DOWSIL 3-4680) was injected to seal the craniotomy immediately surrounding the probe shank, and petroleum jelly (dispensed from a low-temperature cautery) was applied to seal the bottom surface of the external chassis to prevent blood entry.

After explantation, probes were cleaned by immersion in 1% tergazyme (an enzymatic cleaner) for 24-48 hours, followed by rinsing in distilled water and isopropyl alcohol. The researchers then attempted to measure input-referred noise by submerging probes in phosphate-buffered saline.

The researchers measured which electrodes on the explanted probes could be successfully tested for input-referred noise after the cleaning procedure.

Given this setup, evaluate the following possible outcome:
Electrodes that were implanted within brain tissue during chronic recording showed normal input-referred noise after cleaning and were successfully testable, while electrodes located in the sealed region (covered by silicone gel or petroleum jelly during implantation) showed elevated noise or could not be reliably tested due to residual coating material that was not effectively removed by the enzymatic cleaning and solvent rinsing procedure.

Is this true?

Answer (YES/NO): YES